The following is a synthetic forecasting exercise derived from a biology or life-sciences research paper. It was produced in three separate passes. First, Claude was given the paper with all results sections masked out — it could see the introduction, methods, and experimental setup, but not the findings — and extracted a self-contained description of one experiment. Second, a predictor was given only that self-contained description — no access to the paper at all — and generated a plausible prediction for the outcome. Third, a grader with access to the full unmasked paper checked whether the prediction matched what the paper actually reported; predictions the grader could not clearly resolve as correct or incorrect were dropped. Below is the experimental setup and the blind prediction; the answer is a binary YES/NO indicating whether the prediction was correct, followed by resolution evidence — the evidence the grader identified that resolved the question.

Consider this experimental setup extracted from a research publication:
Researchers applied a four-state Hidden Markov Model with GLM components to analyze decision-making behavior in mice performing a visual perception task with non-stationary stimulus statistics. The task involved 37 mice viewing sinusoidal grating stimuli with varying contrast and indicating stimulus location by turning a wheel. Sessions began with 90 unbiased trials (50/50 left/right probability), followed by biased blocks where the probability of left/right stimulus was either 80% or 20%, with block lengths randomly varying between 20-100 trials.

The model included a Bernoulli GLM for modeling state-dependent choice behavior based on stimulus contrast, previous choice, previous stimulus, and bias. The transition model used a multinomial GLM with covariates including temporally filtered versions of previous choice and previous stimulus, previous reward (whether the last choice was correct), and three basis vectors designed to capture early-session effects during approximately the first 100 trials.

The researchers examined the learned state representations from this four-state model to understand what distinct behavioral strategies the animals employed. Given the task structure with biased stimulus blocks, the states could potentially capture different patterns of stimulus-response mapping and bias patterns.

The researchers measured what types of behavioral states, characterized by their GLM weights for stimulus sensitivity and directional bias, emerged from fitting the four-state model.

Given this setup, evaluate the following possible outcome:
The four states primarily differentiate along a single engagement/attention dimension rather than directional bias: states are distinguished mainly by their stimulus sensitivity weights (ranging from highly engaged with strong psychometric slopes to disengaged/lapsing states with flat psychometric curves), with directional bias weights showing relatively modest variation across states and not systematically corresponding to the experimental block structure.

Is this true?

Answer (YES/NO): NO